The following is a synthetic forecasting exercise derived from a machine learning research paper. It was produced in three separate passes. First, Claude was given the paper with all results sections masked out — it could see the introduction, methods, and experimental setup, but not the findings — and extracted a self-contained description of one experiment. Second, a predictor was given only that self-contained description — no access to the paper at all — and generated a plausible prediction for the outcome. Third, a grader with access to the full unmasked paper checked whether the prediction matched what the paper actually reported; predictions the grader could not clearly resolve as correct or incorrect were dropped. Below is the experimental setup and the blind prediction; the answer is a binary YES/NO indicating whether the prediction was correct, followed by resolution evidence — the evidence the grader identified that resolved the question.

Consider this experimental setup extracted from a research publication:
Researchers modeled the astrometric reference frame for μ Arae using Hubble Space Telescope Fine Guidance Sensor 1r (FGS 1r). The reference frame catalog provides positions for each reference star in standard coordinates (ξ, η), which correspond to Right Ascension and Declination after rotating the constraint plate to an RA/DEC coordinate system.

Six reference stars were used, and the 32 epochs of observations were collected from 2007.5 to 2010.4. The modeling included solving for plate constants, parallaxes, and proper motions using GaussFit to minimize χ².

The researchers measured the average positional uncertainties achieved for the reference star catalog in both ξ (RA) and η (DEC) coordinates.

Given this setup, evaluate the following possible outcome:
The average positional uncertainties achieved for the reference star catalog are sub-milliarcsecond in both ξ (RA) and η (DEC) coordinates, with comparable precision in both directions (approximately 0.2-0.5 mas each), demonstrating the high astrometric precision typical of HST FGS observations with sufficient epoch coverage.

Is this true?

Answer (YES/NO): NO